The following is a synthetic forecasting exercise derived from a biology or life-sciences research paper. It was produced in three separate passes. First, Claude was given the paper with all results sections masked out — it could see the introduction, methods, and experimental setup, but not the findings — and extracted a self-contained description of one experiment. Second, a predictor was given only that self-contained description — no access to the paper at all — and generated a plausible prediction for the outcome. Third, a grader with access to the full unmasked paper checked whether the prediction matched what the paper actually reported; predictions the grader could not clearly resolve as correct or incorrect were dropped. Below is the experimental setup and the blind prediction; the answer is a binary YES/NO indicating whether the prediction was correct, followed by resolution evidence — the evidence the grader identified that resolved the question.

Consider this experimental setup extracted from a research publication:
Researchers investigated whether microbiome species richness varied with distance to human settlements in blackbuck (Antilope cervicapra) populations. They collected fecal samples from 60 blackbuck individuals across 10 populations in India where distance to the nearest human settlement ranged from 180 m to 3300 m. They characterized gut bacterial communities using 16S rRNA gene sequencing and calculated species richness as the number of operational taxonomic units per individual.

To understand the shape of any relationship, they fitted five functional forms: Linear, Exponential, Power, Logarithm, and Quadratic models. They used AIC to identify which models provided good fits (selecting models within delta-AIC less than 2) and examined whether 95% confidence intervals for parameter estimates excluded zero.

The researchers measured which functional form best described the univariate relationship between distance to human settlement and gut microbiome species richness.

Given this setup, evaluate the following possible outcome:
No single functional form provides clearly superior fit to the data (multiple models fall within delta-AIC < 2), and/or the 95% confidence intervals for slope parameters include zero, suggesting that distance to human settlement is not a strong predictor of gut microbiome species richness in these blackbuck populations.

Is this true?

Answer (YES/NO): NO